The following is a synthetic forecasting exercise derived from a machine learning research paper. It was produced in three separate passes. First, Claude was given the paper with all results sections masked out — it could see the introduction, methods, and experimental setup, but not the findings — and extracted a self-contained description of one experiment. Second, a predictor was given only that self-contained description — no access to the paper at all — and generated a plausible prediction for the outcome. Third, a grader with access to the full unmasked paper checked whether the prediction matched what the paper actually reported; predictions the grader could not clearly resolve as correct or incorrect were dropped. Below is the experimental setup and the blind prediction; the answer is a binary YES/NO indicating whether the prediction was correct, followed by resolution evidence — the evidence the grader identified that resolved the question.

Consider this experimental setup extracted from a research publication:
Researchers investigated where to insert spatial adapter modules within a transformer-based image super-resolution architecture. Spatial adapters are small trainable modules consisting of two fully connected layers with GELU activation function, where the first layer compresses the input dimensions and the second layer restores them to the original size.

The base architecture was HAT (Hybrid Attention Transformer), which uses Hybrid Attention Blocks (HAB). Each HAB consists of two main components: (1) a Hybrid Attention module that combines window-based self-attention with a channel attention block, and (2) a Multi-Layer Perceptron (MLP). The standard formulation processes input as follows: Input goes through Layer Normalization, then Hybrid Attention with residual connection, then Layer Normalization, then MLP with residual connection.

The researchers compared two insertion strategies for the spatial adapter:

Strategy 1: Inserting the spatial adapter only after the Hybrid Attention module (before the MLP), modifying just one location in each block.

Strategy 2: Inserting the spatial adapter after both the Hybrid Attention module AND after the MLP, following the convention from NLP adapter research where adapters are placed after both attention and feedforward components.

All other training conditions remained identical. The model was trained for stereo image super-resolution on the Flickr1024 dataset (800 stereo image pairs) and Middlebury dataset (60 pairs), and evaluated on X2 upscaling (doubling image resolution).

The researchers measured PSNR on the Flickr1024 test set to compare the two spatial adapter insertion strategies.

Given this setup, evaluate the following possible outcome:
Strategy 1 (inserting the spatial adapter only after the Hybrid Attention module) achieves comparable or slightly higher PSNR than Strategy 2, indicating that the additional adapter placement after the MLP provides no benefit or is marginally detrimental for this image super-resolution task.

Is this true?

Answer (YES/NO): YES